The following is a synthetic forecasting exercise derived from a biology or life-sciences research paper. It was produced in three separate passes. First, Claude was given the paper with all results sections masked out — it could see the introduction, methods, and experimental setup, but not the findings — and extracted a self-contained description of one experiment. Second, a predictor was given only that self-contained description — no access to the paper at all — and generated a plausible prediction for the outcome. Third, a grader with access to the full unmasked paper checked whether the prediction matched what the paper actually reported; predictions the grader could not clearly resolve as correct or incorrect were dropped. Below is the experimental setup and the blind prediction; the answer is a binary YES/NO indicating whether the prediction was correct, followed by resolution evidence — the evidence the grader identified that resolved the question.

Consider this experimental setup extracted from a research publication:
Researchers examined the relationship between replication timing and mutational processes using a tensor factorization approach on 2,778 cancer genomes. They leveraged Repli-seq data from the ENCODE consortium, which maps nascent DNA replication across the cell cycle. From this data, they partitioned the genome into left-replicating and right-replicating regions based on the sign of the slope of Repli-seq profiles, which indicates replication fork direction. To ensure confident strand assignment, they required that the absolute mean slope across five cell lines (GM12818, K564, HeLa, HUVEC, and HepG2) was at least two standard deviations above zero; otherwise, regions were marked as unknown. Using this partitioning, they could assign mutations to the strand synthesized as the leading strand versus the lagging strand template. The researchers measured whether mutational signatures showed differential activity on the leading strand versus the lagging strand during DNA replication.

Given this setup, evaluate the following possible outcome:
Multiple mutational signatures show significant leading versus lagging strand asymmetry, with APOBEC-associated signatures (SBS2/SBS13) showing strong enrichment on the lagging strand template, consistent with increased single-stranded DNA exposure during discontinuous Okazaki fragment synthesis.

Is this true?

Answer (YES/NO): YES